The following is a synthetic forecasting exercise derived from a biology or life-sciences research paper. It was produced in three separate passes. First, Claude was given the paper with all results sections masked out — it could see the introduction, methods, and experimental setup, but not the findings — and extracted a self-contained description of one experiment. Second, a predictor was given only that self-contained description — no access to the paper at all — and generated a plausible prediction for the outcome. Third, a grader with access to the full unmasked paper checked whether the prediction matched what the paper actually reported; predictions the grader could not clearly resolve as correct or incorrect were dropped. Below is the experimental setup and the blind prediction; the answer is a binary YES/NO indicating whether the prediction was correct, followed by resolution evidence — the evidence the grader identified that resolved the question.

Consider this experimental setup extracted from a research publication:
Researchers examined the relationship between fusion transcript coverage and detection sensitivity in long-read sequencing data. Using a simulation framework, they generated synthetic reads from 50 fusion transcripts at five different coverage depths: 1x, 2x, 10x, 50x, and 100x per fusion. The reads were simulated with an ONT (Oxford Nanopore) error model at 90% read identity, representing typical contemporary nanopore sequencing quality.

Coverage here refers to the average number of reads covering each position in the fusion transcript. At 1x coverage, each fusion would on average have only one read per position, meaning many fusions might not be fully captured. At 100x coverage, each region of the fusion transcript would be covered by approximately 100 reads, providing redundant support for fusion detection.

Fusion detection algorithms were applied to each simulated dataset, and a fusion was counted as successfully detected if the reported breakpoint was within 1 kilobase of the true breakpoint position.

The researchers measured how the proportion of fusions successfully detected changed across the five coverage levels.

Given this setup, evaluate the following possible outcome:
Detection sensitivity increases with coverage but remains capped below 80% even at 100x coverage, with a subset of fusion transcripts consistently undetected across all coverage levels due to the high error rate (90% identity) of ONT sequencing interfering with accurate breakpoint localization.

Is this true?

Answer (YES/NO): NO